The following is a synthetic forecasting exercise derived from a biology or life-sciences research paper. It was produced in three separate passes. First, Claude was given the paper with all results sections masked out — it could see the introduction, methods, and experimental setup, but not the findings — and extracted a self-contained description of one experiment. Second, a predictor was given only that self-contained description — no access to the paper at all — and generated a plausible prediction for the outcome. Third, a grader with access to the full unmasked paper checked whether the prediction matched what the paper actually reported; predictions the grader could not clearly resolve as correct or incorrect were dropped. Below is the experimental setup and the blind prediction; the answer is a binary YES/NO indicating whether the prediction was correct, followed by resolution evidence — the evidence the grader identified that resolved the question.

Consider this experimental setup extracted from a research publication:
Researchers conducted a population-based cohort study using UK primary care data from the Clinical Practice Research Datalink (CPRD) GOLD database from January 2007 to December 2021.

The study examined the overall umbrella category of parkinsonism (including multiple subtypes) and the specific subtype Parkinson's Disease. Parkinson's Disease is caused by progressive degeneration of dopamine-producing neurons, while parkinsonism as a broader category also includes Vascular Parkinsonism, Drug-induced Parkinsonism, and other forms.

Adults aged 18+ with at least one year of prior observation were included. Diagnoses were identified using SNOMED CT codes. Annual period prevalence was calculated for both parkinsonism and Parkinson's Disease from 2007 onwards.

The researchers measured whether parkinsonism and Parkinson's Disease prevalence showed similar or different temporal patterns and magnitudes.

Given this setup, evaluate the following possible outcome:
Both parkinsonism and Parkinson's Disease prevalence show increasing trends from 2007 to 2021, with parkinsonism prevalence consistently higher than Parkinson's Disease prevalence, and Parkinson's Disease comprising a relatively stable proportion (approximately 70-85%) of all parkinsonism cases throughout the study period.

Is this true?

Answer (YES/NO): NO